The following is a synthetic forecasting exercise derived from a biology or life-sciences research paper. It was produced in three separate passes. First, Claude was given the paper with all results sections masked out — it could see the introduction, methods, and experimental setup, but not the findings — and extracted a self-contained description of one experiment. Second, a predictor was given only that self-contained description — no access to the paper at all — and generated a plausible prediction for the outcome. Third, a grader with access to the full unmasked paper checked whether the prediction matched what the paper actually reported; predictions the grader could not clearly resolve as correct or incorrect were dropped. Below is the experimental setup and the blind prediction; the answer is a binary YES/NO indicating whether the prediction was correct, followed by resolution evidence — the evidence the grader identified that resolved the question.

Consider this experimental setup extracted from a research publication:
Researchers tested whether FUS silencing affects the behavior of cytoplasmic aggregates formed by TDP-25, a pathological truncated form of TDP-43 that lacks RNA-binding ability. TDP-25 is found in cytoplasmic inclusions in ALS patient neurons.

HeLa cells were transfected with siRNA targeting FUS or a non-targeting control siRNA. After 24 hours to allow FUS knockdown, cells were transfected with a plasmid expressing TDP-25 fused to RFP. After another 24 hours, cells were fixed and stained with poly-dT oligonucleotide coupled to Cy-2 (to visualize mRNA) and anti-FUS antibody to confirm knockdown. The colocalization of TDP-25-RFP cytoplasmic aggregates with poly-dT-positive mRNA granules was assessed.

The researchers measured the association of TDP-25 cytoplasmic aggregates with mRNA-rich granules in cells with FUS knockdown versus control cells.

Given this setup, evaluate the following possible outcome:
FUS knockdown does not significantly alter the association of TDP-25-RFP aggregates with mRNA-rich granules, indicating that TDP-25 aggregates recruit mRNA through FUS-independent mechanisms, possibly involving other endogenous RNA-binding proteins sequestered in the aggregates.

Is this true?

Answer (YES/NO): NO